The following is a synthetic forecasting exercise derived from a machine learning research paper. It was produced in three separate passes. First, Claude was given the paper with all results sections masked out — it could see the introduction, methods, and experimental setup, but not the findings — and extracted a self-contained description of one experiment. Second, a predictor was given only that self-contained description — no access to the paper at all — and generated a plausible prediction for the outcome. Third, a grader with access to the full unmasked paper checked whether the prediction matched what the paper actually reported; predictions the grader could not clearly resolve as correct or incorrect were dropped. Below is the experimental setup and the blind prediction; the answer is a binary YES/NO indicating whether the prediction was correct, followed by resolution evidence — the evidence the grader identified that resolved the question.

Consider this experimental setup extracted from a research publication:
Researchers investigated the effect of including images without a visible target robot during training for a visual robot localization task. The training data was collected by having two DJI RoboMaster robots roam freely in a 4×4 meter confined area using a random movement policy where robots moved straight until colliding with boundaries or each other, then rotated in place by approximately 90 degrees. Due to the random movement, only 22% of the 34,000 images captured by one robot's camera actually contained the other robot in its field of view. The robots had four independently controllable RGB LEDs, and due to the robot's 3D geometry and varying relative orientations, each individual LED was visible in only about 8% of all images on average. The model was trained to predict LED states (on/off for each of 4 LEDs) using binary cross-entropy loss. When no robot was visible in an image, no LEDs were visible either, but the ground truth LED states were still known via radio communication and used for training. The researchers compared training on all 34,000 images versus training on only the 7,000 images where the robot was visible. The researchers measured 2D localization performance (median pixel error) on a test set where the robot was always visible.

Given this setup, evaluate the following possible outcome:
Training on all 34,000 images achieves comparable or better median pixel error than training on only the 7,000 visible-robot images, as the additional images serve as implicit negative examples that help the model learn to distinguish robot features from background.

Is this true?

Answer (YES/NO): YES